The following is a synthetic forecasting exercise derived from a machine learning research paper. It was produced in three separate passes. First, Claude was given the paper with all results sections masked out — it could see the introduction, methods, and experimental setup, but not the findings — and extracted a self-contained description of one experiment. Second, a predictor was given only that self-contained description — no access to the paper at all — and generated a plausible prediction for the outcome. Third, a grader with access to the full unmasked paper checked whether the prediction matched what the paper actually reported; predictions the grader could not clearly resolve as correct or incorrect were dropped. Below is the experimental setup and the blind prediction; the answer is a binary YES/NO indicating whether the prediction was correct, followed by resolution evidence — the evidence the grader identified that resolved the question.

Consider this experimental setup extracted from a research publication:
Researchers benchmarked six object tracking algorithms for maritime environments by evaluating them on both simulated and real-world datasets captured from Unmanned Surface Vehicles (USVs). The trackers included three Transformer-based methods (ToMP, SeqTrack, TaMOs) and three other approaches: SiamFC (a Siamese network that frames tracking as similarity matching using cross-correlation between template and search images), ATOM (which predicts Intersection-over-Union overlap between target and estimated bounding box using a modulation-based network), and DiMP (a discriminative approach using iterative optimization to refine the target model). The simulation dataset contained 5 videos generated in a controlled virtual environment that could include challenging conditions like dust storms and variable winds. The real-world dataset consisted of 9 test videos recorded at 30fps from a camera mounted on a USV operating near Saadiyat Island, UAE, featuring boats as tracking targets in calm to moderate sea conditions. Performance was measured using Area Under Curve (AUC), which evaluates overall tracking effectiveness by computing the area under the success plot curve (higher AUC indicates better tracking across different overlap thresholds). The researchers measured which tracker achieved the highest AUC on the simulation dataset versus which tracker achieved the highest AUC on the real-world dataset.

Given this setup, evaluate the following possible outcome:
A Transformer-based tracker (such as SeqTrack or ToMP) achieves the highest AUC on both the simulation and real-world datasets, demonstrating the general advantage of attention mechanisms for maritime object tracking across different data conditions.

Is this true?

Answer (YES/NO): YES